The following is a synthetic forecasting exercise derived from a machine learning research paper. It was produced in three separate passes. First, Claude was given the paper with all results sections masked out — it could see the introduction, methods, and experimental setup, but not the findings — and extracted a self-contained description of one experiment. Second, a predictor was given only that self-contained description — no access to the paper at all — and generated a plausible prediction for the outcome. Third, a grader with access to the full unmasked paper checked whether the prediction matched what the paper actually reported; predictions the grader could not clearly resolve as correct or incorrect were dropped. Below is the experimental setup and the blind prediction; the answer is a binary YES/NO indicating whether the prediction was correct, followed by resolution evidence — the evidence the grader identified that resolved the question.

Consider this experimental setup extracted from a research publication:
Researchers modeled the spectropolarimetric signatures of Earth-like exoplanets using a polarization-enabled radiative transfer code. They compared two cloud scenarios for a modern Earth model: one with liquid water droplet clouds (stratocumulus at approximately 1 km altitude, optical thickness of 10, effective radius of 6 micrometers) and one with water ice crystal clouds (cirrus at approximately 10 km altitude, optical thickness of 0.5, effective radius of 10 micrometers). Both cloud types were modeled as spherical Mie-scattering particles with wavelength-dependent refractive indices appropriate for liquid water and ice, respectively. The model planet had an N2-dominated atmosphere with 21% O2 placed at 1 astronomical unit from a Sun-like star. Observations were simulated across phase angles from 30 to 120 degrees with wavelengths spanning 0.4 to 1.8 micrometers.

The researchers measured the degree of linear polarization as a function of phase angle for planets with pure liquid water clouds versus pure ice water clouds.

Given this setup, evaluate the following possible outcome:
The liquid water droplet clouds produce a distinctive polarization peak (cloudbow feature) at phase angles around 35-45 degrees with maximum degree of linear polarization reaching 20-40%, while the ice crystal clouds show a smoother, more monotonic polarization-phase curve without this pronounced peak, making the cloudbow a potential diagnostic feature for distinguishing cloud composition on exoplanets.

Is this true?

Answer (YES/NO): NO